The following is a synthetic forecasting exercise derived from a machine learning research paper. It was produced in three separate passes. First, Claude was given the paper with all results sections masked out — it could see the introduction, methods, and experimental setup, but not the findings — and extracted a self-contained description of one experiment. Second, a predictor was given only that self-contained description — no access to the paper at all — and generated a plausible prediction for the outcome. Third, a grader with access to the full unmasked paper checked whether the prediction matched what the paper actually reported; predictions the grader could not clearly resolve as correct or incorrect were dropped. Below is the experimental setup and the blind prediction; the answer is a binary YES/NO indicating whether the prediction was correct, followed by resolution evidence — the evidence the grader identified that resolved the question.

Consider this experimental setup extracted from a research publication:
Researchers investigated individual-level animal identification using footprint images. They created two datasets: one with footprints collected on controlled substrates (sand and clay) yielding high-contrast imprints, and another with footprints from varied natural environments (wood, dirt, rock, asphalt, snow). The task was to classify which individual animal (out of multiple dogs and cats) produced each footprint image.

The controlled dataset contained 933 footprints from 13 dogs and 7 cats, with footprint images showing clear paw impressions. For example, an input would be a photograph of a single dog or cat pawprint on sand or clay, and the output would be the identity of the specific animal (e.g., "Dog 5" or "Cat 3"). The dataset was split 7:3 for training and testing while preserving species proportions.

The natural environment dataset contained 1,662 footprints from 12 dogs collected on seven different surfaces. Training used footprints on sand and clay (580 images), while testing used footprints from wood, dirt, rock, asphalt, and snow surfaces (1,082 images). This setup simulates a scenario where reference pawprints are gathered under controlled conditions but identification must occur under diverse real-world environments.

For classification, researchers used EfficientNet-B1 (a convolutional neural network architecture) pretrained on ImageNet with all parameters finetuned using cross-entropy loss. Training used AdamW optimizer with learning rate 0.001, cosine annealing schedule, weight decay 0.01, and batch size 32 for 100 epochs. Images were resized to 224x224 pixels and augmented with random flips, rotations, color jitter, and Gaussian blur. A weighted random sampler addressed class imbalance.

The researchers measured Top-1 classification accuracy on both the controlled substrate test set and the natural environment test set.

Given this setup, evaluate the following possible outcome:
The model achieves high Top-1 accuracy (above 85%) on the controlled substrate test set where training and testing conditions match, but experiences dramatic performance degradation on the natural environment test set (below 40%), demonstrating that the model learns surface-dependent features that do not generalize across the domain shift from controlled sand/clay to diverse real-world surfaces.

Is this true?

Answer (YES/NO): YES